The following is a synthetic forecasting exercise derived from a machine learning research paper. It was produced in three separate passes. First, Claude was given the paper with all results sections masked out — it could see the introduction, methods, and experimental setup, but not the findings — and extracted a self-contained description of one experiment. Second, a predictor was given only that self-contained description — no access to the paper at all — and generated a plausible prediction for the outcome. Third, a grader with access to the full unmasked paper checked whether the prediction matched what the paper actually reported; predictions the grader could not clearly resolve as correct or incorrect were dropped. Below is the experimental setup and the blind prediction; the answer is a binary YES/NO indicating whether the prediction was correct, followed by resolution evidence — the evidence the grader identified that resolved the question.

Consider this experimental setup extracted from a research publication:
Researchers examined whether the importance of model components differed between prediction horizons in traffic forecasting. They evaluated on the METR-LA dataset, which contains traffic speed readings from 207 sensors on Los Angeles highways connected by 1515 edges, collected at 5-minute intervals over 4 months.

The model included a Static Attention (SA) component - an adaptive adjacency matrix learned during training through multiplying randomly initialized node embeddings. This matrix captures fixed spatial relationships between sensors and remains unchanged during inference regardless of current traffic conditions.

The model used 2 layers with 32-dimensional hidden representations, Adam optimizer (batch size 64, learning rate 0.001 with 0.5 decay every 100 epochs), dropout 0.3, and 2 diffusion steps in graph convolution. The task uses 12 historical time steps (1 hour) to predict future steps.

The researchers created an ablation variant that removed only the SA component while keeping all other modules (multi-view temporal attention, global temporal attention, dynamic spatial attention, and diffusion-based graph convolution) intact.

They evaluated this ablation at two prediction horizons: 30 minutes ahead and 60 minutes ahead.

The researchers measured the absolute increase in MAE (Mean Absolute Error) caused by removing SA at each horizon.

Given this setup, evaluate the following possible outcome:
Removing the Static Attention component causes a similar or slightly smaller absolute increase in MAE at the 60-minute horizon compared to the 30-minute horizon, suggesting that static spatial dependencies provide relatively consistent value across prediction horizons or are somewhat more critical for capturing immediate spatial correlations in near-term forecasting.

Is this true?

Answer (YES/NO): NO